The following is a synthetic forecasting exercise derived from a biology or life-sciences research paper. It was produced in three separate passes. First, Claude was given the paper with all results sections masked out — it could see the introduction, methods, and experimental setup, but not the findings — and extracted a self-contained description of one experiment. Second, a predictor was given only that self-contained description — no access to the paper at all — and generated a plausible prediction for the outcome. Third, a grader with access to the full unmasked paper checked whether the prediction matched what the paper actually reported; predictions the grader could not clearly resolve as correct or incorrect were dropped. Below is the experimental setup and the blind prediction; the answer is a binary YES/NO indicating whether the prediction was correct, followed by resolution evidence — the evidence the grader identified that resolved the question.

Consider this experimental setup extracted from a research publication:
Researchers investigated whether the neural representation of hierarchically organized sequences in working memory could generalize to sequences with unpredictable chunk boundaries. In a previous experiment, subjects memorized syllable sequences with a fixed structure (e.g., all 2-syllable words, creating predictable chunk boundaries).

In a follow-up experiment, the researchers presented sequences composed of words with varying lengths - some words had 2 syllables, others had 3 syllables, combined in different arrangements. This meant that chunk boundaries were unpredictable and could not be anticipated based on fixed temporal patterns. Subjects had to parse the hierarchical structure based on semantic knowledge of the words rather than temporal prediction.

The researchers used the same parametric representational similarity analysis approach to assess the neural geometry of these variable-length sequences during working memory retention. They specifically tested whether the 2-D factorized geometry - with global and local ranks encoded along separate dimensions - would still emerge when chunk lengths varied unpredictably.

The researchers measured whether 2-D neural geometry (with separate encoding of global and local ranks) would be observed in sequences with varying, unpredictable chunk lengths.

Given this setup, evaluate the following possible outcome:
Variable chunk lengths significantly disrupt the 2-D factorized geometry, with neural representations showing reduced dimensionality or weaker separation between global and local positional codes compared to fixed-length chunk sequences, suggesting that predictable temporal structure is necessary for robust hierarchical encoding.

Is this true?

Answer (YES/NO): NO